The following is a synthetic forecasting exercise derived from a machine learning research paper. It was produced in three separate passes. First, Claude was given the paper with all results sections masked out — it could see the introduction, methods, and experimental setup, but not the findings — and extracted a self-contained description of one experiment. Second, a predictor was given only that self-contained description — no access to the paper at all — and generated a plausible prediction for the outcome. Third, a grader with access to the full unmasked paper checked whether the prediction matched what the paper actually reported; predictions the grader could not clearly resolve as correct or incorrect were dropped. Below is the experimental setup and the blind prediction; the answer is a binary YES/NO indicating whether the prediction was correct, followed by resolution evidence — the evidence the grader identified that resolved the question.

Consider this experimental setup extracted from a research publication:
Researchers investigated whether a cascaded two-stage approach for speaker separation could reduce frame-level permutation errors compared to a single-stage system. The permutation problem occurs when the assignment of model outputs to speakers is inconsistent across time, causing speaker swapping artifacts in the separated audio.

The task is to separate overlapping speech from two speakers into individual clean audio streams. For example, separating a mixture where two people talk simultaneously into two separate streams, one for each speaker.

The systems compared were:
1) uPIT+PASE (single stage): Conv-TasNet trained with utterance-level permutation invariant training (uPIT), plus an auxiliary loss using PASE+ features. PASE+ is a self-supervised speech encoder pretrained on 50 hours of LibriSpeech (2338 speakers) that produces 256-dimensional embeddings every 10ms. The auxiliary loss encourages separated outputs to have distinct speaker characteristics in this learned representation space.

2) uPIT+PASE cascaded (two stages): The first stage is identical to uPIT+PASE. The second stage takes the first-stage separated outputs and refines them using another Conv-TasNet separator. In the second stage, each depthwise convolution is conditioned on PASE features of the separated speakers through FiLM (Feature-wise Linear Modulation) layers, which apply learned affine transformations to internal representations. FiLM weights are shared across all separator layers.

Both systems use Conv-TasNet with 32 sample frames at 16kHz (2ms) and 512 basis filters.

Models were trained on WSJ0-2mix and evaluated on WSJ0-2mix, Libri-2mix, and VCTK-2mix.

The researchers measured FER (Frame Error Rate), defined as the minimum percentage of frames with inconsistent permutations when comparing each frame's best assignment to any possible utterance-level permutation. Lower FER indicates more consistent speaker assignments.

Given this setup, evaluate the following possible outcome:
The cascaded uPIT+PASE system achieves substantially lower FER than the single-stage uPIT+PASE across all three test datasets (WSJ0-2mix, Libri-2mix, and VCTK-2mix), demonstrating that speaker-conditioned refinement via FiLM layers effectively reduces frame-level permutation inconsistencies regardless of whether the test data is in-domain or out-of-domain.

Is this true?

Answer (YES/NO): NO